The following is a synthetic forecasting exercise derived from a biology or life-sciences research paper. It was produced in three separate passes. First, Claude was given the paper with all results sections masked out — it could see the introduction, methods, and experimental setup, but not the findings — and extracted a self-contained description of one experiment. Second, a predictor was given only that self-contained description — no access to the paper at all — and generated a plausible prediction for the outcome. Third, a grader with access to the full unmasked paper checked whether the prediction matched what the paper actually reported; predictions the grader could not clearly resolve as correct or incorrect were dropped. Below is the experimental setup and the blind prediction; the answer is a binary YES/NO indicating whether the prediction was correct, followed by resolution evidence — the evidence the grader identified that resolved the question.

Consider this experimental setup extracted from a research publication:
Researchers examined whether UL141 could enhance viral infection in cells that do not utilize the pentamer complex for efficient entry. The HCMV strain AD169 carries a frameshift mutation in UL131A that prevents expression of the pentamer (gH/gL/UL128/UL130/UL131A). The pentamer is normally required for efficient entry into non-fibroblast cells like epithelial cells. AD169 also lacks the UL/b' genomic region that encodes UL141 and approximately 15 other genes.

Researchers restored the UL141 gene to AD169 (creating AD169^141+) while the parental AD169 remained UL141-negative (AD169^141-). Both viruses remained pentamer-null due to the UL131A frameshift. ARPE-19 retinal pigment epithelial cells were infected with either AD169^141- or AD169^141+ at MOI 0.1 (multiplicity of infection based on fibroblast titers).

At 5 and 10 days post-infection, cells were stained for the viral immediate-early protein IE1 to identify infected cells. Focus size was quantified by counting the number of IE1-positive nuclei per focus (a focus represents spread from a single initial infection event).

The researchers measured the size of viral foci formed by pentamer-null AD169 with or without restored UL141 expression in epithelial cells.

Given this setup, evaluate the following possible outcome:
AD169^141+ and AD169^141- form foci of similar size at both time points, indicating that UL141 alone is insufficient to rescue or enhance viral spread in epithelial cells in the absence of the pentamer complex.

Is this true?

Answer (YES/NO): NO